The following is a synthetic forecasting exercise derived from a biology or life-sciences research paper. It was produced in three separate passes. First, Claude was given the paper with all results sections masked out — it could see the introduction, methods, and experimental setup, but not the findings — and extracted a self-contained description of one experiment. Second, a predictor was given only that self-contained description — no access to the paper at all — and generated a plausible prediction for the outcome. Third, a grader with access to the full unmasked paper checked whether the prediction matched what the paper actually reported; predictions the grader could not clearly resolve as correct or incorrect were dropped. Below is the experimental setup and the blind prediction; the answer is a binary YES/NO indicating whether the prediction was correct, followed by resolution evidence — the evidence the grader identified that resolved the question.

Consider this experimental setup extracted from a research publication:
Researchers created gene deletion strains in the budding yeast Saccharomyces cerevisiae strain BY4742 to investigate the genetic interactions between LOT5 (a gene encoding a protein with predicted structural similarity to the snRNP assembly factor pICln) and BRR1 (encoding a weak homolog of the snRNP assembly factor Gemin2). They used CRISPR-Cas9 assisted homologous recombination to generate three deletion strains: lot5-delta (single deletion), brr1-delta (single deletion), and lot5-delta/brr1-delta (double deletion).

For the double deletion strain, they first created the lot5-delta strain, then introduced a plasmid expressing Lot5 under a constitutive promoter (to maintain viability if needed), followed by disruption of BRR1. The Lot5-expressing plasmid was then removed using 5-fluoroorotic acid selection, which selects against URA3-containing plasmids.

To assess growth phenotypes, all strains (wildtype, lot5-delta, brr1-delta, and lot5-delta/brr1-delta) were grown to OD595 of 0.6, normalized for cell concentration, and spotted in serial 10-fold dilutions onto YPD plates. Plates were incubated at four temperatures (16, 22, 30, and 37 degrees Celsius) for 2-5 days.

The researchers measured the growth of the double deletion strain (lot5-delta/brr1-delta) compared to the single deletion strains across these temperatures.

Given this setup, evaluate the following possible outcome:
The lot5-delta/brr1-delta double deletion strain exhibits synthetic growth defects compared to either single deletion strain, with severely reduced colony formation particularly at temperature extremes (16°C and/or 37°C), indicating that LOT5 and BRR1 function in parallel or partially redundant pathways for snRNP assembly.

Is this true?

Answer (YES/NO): NO